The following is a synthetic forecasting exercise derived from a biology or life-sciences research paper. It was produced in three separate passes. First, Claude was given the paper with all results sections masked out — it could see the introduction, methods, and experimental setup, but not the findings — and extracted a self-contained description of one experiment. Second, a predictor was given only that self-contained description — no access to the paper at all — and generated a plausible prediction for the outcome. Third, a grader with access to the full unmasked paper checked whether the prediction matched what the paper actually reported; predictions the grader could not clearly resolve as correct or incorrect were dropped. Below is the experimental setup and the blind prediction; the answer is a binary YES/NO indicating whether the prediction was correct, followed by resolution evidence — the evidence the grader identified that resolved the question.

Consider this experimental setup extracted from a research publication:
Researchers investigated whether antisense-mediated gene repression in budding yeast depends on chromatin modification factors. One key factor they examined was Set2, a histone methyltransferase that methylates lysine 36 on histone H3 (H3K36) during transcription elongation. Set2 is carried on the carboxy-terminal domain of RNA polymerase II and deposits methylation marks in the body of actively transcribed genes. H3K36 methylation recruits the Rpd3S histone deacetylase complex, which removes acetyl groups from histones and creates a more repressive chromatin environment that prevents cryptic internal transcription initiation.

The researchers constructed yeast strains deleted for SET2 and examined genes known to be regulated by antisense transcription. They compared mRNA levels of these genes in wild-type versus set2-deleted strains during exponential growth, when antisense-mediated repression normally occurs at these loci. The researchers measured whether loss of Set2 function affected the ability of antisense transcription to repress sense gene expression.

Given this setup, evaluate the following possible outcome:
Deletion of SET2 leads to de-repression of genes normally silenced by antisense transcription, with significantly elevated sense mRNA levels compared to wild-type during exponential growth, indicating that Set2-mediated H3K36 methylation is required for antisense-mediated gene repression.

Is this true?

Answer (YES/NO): NO